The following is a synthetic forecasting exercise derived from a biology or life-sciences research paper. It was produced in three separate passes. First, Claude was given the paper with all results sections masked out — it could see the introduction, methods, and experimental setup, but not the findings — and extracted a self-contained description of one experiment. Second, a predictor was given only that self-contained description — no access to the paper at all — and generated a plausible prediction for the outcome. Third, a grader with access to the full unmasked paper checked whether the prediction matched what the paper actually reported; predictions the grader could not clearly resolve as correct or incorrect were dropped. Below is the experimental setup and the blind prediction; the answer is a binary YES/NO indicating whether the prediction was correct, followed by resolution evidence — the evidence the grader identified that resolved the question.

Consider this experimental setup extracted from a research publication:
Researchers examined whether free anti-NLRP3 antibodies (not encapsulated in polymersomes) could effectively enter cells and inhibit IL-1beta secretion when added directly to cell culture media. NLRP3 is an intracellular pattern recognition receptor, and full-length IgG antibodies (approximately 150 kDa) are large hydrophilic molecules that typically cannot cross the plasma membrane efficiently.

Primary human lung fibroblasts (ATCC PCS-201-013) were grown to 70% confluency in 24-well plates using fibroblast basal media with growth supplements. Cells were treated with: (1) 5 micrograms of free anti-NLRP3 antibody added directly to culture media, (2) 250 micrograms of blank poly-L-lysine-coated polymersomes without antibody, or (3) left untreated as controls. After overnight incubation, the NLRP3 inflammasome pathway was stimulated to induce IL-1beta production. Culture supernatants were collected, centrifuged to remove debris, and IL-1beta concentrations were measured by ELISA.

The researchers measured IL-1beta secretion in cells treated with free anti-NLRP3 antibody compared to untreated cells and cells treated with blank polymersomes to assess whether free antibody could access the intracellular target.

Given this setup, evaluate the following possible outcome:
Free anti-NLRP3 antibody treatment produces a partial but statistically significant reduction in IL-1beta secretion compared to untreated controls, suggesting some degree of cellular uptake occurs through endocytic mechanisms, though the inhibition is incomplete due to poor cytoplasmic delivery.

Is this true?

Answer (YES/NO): NO